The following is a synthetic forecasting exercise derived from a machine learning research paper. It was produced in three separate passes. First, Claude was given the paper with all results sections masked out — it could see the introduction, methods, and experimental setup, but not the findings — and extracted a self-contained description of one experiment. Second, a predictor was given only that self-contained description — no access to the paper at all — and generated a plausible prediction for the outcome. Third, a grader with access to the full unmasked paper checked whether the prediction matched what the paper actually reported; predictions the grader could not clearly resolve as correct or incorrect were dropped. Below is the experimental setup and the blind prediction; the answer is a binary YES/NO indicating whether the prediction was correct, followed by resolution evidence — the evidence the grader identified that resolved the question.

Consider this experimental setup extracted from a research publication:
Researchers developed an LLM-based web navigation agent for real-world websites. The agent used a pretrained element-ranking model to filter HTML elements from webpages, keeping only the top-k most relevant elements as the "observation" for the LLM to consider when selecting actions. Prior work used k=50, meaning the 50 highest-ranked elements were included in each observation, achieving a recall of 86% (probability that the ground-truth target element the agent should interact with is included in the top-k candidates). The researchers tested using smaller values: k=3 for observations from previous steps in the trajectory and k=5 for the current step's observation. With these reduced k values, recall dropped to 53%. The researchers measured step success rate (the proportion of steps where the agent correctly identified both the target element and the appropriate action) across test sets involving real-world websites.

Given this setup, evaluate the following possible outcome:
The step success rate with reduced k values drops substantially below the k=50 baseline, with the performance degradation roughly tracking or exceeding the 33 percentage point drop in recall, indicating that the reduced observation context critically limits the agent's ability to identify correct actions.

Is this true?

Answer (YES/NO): NO